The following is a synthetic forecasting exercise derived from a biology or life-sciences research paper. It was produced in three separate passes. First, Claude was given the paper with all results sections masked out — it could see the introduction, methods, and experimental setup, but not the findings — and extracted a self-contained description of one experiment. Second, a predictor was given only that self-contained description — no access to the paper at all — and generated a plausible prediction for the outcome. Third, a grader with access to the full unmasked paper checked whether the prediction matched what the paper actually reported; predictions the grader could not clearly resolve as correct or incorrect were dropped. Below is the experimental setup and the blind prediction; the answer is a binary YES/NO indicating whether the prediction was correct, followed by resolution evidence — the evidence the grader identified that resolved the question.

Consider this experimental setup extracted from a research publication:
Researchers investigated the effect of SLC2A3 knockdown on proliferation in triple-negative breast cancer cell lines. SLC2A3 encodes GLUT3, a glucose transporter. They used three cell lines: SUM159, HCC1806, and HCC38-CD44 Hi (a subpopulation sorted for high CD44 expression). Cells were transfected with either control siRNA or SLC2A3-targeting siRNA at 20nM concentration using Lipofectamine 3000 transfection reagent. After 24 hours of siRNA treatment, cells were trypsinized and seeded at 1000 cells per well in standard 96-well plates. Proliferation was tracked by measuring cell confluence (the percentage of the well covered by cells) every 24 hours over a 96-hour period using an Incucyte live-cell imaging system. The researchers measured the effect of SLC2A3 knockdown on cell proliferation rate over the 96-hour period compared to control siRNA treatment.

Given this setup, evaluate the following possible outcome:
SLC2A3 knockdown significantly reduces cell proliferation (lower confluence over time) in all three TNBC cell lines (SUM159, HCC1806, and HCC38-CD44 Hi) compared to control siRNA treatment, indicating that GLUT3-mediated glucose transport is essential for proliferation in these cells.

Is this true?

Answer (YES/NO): YES